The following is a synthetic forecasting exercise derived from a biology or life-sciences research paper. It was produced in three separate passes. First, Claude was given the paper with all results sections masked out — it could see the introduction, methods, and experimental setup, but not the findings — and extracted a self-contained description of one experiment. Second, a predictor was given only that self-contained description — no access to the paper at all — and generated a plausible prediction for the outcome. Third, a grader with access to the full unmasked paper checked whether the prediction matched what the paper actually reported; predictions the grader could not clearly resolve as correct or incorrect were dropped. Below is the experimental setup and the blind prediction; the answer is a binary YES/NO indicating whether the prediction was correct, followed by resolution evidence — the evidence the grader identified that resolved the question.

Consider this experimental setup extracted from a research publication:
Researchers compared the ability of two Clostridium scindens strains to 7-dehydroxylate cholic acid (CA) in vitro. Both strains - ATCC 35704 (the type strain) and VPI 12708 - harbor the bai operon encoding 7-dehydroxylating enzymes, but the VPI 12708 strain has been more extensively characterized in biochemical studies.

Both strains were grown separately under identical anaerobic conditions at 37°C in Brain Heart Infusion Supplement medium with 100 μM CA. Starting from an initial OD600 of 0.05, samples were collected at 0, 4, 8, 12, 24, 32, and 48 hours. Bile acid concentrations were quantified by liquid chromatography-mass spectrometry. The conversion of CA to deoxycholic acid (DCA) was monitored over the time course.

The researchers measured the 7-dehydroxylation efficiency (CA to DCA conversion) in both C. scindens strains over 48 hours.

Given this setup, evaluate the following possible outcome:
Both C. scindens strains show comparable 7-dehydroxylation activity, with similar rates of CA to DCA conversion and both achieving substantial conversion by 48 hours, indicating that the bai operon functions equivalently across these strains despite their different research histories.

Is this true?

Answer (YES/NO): NO